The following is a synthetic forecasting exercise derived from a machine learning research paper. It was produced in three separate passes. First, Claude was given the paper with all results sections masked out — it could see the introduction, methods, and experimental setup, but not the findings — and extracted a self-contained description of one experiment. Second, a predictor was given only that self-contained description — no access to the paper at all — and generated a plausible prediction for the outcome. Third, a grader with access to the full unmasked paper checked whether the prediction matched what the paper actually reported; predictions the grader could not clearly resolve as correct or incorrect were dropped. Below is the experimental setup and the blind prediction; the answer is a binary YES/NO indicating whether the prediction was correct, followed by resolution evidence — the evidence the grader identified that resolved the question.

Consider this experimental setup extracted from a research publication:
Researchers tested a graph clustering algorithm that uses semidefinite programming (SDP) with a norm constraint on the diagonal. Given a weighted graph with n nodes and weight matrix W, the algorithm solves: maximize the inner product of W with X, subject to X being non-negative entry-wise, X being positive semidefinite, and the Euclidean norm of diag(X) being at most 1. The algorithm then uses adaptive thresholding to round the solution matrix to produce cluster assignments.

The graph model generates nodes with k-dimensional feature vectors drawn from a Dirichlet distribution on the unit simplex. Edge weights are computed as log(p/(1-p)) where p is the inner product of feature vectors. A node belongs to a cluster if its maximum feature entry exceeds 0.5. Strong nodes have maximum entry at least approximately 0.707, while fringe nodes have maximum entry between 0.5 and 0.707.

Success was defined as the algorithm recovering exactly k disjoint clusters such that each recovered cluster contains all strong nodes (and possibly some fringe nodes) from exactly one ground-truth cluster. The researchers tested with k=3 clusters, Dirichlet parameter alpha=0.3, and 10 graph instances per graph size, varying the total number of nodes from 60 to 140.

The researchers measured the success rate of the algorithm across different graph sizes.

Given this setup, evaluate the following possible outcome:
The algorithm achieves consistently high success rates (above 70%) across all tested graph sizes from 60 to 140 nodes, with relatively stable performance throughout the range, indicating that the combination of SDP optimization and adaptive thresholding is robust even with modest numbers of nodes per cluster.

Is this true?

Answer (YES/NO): YES